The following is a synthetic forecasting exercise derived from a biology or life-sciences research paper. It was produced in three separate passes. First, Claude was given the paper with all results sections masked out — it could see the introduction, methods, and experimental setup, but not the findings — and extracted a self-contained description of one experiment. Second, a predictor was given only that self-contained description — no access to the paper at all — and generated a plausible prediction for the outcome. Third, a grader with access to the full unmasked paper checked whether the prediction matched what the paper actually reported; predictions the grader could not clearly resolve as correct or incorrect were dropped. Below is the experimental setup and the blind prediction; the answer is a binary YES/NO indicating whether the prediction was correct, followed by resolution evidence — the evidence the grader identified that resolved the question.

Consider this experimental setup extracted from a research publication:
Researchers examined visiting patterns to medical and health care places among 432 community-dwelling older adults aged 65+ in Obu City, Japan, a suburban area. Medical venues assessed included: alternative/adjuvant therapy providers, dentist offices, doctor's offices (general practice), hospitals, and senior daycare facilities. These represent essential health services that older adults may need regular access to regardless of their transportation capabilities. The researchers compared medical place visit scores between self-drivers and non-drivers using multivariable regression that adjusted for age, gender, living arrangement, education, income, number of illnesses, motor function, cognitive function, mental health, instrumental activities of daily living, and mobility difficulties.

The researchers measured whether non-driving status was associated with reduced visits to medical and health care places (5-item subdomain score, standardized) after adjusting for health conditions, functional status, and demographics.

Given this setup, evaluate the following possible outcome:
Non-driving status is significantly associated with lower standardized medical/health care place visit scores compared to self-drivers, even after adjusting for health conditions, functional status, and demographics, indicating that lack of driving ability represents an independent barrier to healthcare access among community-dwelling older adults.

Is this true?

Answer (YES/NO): NO